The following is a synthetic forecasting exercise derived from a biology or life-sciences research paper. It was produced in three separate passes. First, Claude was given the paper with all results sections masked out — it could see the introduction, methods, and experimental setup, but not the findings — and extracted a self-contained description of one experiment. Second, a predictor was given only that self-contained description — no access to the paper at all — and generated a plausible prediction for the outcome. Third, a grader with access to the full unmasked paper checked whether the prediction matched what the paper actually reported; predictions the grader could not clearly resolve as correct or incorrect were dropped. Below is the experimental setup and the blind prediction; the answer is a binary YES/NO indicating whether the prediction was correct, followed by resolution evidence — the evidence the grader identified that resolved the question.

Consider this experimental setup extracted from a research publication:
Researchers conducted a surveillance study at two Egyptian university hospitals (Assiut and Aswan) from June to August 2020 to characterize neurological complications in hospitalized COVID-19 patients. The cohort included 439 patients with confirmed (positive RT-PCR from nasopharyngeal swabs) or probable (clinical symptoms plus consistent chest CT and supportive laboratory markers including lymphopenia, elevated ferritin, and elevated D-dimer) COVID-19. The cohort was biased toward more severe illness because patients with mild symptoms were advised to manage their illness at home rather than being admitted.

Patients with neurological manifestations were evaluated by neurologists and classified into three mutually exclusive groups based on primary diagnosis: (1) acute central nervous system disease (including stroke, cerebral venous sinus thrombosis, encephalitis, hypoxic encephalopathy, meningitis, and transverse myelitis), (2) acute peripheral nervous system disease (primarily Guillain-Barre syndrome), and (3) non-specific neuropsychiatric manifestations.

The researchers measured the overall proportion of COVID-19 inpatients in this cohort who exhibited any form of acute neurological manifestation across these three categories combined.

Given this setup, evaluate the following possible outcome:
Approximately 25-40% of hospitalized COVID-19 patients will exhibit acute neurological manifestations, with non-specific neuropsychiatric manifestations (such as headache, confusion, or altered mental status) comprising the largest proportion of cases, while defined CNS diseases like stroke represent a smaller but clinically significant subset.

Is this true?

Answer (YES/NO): NO